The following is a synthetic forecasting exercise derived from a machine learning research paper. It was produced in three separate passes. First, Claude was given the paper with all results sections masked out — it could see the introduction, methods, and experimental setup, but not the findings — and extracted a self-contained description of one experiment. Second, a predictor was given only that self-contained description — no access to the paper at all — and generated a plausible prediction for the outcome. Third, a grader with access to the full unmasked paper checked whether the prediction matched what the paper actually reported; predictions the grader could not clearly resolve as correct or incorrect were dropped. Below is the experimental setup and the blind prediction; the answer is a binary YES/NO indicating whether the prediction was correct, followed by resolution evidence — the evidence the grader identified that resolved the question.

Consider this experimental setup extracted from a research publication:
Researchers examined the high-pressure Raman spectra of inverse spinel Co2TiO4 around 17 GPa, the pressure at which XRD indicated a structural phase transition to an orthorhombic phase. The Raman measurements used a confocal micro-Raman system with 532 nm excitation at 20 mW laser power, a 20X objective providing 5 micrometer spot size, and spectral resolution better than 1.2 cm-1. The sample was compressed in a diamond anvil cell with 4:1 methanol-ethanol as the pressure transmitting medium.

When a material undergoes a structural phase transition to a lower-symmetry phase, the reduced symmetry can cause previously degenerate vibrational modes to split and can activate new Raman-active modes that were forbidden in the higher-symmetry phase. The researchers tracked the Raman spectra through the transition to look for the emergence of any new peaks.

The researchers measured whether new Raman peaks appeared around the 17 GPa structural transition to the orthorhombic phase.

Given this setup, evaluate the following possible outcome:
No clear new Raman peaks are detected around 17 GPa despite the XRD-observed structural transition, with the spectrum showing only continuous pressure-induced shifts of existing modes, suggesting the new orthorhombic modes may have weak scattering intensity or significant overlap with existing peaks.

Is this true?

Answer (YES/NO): NO